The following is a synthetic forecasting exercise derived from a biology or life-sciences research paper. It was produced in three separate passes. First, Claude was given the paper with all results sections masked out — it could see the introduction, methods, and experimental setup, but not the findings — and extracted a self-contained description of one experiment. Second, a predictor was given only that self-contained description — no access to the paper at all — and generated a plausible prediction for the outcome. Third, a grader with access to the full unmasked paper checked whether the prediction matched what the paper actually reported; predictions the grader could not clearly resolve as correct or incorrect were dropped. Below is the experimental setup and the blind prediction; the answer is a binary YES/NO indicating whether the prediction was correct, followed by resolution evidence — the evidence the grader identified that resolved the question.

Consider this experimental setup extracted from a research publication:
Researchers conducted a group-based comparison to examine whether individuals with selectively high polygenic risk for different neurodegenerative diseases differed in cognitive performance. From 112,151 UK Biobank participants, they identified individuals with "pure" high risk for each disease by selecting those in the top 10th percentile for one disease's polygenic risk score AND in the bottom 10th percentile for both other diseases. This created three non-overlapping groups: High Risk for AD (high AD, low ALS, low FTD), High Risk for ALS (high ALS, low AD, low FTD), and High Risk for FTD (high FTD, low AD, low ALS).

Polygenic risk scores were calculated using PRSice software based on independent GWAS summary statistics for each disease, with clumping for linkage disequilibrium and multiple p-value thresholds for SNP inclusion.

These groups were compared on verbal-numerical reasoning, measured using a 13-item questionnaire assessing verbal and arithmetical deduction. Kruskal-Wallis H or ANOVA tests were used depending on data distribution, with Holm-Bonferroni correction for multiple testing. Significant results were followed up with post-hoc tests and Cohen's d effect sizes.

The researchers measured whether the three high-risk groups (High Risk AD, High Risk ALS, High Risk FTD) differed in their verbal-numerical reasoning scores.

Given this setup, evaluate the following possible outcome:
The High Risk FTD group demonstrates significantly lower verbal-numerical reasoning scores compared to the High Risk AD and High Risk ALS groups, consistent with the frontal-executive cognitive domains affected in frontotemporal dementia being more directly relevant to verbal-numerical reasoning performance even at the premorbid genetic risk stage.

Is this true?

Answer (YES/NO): NO